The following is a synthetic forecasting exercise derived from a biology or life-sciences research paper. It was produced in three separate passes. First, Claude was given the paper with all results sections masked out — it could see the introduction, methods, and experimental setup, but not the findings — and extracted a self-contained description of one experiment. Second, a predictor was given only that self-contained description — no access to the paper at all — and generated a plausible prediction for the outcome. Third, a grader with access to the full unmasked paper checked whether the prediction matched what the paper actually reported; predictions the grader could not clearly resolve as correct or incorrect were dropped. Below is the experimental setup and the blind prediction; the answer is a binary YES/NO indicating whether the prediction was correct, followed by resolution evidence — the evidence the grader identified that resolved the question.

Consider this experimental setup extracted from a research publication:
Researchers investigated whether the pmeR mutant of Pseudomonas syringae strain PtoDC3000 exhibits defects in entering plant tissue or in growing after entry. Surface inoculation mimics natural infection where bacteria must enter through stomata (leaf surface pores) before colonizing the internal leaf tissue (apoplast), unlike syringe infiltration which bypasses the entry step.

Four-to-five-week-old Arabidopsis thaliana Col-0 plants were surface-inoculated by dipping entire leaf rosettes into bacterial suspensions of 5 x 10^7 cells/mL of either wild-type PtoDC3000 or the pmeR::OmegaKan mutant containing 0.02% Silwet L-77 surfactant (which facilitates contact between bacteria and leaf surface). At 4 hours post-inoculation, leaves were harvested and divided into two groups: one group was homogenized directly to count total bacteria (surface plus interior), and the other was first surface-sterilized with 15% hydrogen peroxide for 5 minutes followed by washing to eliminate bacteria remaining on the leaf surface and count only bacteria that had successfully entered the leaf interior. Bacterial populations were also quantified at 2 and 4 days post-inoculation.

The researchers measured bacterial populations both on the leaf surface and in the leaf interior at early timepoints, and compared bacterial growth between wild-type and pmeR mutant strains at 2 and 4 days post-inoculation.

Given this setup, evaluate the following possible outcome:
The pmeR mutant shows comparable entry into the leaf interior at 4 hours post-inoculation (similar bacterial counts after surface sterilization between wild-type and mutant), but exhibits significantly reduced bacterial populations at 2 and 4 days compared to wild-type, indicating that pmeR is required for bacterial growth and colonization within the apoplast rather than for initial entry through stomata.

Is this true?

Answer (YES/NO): YES